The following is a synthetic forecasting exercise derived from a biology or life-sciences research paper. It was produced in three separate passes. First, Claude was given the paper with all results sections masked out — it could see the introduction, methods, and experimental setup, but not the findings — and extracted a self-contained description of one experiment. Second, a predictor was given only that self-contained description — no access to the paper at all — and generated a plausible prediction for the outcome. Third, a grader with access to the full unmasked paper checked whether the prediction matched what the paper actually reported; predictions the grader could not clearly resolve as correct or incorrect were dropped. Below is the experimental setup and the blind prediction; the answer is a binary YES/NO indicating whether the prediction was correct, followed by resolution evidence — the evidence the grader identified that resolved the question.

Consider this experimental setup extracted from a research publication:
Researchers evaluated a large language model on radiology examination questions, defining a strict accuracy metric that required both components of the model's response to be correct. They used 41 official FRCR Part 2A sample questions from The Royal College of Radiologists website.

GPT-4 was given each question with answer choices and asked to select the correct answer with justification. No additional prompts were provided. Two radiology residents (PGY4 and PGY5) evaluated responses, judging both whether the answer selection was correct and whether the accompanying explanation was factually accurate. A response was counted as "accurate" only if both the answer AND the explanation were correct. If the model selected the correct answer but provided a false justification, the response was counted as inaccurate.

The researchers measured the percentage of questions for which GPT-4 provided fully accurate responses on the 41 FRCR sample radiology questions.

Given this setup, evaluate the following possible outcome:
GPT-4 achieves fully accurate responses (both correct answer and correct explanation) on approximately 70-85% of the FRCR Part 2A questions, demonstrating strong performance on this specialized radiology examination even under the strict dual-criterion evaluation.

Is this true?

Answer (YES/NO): NO